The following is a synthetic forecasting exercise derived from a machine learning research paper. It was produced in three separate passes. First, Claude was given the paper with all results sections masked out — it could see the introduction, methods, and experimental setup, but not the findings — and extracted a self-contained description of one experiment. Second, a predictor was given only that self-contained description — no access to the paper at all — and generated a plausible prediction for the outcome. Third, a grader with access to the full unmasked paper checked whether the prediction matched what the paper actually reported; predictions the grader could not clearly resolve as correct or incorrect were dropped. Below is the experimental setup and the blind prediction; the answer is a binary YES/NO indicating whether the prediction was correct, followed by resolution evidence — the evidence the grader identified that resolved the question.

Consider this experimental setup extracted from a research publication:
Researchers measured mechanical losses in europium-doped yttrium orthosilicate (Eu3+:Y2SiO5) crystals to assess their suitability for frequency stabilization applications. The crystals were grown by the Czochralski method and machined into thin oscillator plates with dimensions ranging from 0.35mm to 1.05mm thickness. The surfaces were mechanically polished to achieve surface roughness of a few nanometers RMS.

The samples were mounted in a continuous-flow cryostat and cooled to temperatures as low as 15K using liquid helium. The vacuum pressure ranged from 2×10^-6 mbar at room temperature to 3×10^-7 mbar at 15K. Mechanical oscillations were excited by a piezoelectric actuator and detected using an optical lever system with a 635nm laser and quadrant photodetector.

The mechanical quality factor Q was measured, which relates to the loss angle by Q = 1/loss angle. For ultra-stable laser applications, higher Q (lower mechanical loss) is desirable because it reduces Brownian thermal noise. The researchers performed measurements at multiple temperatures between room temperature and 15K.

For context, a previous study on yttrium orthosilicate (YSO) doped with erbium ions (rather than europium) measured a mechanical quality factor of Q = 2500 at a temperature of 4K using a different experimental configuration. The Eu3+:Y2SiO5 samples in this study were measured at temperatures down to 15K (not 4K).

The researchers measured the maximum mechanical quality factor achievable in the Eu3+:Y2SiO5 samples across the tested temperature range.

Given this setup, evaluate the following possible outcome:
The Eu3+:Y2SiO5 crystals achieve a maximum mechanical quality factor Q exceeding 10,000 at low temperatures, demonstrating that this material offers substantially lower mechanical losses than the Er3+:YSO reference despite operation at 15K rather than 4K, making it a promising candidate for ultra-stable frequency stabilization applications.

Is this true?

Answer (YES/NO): NO